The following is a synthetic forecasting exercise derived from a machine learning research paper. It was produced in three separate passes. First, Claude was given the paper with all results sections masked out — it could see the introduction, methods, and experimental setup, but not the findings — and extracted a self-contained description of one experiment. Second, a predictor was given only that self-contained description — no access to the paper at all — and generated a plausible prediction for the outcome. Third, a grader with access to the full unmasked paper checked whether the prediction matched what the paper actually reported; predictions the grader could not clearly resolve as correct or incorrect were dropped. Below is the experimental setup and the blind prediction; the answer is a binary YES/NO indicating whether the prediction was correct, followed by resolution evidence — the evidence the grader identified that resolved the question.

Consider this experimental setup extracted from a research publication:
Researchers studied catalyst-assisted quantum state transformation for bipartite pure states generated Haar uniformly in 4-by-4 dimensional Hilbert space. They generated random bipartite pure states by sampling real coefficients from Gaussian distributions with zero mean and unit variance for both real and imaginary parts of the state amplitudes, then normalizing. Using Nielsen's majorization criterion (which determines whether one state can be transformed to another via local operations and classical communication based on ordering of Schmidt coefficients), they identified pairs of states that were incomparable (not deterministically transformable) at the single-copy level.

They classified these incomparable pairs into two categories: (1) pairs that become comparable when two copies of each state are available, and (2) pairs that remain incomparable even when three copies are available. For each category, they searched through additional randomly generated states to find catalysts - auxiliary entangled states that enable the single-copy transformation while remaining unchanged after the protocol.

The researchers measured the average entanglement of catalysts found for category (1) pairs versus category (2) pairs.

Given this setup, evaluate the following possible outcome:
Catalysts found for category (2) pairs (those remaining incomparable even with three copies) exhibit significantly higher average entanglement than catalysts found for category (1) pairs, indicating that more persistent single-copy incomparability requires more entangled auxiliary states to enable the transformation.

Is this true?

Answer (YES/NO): YES